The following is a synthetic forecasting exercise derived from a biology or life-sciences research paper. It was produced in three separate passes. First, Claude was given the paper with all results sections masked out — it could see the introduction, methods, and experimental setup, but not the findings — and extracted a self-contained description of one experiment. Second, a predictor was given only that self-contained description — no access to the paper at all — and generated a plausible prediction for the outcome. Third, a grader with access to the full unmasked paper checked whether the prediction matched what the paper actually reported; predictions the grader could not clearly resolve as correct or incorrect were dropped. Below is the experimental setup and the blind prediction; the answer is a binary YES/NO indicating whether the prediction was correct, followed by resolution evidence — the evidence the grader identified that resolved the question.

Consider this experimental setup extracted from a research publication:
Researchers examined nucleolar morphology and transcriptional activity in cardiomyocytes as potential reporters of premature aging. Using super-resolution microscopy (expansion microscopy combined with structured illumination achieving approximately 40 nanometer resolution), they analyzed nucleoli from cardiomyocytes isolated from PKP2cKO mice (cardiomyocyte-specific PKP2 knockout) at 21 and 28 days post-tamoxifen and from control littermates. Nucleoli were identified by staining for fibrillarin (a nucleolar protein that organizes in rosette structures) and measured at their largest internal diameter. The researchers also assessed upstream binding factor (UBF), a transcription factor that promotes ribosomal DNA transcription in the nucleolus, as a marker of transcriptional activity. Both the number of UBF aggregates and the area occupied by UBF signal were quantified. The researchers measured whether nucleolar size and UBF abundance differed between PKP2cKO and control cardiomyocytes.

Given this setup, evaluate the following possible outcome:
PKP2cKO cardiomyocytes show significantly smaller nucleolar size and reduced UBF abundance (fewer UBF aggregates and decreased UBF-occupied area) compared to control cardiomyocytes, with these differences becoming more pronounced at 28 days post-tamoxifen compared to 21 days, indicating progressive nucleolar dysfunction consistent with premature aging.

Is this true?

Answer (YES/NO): NO